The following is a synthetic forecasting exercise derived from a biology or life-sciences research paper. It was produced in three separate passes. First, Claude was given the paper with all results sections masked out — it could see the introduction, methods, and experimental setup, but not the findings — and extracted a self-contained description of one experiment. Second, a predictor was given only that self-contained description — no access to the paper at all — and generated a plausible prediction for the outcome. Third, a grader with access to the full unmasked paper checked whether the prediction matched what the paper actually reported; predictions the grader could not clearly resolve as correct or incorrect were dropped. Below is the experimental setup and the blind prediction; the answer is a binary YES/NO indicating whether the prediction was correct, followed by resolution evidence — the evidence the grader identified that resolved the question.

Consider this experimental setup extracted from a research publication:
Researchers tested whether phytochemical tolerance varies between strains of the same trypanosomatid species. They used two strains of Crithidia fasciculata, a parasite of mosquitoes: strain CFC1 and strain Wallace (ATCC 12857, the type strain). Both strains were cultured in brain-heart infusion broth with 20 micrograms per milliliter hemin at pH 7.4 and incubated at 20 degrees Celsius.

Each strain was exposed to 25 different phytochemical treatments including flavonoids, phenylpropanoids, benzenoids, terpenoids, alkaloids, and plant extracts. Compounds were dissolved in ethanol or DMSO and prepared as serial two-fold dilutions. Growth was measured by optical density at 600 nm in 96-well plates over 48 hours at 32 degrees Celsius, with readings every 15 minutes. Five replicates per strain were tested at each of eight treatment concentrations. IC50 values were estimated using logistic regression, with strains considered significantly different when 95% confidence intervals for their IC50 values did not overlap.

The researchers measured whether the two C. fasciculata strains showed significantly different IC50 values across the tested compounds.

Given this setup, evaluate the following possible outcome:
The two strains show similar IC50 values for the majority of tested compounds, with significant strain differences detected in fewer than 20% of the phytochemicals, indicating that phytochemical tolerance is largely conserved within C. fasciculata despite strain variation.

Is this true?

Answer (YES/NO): YES